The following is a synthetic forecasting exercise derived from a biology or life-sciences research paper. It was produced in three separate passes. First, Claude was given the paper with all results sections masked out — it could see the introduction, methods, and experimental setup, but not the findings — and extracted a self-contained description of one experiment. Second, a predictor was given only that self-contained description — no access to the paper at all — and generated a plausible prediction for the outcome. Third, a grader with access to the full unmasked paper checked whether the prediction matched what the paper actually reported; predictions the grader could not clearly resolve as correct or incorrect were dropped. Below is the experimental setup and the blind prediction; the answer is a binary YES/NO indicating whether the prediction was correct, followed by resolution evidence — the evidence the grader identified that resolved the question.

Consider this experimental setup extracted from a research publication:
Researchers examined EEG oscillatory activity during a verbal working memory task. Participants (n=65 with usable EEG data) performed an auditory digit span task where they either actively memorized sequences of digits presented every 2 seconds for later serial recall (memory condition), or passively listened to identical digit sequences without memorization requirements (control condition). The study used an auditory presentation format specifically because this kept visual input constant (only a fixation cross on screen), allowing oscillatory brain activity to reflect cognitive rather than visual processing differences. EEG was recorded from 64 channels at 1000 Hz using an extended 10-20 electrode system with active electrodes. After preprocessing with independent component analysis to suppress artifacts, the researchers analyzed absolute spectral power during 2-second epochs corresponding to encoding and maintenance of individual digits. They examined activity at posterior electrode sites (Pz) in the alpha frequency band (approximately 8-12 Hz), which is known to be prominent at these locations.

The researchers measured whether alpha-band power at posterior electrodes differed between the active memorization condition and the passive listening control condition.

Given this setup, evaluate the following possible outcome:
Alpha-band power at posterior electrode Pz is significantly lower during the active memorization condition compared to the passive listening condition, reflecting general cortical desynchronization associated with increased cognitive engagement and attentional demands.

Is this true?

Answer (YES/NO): NO